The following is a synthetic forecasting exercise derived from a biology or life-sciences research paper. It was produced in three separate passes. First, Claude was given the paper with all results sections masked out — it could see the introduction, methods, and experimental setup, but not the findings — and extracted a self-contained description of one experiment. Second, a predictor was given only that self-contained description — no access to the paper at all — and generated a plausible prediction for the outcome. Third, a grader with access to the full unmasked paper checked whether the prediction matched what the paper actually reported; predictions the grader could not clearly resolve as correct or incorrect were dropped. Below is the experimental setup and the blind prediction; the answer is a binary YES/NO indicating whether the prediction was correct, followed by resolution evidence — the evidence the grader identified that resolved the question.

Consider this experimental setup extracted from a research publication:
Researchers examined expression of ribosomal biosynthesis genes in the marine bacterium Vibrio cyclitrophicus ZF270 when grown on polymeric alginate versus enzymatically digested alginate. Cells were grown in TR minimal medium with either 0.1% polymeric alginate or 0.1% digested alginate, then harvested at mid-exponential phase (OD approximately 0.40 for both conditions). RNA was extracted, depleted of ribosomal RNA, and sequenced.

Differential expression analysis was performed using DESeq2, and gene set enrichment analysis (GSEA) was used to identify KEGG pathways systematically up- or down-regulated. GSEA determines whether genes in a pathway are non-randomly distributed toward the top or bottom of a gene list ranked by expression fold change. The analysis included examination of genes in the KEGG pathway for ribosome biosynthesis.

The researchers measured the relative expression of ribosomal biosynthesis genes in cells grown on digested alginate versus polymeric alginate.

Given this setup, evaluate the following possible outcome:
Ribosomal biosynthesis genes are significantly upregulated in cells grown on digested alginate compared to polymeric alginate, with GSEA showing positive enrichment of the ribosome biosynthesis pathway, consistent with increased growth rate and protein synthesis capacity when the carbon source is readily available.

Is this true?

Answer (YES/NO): YES